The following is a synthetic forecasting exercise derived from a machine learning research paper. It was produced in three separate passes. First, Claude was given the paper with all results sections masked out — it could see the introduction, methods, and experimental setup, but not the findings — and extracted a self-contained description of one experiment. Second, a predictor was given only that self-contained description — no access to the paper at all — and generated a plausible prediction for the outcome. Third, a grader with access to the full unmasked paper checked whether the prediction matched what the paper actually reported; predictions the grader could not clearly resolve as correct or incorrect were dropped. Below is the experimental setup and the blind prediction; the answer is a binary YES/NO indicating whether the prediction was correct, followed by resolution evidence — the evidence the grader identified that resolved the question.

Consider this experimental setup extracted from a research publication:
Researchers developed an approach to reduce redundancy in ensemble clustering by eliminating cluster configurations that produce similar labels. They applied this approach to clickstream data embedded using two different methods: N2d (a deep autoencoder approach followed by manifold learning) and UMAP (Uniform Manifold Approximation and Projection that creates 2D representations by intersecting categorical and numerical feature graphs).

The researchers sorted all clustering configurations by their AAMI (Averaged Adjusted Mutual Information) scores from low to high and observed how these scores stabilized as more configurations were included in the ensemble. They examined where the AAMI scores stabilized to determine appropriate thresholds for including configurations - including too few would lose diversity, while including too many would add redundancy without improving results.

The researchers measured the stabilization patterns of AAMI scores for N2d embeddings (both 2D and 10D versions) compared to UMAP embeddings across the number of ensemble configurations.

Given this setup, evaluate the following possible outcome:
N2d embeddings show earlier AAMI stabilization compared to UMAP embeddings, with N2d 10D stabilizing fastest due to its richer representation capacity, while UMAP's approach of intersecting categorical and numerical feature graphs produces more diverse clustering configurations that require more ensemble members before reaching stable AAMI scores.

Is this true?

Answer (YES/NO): NO